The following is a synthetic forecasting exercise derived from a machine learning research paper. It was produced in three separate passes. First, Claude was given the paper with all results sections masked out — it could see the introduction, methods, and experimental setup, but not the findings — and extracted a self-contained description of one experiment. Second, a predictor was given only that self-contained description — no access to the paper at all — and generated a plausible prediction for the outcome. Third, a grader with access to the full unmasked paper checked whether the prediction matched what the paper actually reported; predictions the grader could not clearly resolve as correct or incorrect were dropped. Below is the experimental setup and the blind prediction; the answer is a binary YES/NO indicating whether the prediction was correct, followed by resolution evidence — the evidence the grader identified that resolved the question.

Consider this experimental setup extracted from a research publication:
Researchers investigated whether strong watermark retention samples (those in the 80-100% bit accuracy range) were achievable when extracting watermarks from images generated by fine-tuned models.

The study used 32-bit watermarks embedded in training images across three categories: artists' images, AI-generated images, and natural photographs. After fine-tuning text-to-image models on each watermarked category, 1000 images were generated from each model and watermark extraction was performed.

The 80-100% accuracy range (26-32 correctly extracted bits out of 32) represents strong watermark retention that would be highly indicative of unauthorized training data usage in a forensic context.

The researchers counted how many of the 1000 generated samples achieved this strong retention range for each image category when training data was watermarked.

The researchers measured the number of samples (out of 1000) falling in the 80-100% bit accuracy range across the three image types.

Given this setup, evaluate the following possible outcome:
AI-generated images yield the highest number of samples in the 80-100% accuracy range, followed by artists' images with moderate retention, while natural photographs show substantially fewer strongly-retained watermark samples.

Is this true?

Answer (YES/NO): NO